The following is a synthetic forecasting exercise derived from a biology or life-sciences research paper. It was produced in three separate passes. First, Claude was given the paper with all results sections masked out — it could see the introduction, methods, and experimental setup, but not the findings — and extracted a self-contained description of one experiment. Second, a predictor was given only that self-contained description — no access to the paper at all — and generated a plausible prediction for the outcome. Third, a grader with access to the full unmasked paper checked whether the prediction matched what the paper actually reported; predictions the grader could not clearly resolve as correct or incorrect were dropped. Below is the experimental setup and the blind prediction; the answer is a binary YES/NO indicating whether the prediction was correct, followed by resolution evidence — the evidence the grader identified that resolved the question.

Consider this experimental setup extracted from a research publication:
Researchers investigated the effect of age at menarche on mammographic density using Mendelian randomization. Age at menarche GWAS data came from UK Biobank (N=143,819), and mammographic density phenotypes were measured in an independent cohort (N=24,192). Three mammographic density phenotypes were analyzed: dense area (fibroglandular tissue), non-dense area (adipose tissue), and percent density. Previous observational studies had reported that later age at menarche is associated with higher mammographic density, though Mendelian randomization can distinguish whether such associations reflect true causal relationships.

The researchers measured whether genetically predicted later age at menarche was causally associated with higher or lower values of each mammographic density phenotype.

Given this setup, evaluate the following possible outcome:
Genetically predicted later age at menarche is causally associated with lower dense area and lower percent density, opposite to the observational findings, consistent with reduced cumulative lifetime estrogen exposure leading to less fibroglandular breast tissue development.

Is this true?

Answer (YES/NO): NO